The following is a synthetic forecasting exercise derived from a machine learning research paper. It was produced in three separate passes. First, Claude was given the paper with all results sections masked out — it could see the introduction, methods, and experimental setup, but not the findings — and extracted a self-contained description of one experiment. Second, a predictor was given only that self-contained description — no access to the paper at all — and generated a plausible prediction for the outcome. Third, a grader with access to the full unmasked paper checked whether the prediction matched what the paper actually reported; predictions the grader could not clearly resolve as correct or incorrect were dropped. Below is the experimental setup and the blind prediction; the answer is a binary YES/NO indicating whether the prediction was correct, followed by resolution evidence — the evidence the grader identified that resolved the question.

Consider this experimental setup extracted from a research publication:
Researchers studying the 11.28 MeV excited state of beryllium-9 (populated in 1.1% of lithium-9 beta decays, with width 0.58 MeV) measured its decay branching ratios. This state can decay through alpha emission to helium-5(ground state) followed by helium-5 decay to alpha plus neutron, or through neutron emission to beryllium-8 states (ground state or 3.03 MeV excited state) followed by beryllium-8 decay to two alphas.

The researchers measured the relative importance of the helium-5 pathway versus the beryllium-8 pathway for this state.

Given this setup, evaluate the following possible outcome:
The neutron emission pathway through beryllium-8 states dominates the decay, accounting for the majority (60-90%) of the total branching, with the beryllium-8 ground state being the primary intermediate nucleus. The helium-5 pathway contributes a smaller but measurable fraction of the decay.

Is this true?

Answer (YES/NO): NO